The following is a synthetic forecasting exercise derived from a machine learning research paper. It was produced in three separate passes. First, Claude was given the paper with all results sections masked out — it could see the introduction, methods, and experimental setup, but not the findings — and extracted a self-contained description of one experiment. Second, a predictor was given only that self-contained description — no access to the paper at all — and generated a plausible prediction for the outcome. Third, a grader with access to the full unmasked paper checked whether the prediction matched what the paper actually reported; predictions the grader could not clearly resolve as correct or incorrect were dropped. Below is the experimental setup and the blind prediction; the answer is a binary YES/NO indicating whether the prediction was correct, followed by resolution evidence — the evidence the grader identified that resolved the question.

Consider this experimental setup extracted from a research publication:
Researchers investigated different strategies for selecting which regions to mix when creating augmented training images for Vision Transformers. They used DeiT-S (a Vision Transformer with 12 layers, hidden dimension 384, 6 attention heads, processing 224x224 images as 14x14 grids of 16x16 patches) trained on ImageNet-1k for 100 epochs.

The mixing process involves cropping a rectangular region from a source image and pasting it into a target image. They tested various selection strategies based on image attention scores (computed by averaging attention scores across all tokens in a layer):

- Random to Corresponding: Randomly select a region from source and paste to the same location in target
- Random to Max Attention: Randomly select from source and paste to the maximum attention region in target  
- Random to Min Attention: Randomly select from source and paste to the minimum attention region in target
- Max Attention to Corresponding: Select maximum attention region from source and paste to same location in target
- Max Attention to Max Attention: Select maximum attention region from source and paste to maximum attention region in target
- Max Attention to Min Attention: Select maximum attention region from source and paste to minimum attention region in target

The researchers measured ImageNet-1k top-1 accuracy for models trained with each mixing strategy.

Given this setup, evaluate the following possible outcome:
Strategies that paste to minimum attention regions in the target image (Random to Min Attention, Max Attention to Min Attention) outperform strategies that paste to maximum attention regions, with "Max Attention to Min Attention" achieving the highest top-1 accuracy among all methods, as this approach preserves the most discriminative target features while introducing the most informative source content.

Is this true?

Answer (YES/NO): YES